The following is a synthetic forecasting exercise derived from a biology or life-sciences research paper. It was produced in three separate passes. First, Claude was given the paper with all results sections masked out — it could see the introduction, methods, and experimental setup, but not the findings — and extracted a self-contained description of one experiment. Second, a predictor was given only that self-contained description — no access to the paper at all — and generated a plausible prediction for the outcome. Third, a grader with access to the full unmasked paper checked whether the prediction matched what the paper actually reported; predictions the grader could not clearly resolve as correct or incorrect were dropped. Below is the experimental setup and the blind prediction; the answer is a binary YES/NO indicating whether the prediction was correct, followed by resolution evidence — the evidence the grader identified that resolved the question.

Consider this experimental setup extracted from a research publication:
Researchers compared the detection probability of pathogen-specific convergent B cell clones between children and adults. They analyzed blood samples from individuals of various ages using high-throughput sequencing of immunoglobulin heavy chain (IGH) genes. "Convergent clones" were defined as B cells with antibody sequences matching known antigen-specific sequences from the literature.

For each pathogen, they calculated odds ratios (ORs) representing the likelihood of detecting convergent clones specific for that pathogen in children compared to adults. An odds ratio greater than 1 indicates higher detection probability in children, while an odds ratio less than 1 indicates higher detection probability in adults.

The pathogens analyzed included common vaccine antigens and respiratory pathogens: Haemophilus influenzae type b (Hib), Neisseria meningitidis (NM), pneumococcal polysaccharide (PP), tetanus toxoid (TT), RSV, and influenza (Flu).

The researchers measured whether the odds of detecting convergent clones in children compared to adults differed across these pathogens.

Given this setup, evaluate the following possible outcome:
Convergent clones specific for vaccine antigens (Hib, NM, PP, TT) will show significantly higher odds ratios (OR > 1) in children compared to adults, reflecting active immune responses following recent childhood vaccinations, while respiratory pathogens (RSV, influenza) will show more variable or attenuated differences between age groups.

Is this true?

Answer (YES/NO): NO